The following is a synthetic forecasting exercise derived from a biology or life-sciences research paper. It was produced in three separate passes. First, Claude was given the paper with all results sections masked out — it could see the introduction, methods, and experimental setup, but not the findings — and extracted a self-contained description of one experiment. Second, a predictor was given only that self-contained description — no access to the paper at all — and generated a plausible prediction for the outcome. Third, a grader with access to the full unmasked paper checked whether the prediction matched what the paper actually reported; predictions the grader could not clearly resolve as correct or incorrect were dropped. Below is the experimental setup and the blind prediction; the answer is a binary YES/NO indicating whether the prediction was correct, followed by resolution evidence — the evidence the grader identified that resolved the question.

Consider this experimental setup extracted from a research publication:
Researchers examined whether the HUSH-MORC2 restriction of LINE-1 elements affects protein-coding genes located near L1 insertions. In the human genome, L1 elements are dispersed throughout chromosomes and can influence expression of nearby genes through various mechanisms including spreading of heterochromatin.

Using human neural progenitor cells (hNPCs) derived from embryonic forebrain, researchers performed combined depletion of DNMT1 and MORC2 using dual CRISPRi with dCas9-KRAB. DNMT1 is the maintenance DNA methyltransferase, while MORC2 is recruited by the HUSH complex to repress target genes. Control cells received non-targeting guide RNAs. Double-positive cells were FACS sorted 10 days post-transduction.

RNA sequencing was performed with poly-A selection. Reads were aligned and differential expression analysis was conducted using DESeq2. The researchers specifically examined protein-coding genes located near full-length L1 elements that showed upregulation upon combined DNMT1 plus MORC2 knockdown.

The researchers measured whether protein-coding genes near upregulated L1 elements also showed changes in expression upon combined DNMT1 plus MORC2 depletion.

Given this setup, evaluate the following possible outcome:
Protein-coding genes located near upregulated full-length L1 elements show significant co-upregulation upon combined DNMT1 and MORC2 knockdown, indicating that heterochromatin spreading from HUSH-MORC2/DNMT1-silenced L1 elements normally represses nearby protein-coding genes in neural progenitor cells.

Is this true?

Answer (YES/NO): NO